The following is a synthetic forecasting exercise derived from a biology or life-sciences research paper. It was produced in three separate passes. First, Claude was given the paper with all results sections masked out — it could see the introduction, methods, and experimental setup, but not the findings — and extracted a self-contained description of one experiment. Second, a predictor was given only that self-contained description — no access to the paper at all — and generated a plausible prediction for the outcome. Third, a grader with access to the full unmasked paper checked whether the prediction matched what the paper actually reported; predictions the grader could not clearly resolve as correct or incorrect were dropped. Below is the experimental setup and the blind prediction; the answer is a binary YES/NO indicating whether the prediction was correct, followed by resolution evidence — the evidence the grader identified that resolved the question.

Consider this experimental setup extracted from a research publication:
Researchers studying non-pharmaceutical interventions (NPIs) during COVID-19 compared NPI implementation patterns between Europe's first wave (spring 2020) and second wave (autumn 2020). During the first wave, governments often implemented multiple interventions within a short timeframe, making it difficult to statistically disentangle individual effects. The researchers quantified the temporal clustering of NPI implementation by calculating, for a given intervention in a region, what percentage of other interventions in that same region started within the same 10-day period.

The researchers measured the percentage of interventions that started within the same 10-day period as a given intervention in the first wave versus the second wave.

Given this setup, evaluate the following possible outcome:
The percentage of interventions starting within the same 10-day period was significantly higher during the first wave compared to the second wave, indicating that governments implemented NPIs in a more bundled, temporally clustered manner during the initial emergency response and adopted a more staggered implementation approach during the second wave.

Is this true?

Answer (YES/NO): YES